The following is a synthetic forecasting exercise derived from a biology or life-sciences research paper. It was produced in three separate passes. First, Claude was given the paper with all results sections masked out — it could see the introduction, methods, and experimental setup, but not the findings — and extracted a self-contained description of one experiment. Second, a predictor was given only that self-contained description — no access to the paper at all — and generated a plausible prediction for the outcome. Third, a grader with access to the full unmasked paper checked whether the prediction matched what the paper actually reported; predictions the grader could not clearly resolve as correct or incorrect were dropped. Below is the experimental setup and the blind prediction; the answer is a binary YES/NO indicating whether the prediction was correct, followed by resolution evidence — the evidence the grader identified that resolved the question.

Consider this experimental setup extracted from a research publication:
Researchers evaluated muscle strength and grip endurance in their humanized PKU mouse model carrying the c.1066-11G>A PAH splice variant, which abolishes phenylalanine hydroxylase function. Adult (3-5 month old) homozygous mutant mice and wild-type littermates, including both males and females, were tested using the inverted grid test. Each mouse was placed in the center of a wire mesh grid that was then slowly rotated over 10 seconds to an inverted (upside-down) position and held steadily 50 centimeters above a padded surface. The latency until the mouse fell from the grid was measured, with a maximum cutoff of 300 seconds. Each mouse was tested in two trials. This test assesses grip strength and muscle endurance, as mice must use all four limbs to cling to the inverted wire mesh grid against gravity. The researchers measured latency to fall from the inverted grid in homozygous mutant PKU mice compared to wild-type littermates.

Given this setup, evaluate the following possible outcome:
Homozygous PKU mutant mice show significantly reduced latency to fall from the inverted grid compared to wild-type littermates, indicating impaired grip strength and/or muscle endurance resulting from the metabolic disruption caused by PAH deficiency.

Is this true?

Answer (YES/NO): YES